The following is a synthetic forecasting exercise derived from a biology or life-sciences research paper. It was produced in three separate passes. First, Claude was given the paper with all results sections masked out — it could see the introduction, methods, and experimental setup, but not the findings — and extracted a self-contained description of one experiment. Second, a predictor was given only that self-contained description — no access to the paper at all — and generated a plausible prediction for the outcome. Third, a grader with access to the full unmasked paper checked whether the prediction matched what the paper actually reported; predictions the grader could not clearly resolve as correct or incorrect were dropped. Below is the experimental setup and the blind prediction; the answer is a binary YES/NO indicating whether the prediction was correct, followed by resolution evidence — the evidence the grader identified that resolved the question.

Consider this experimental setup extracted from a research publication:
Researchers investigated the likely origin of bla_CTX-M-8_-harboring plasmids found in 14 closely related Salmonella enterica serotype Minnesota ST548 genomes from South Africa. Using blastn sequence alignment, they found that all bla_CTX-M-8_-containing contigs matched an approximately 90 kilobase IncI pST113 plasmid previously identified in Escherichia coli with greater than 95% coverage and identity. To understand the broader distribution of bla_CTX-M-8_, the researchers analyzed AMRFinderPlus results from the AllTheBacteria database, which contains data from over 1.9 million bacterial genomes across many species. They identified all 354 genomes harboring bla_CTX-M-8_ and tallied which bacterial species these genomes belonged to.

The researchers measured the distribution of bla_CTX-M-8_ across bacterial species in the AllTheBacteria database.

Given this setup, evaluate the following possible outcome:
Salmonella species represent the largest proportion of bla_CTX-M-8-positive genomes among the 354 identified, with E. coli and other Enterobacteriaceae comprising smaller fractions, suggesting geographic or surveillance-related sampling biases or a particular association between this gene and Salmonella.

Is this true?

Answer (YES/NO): NO